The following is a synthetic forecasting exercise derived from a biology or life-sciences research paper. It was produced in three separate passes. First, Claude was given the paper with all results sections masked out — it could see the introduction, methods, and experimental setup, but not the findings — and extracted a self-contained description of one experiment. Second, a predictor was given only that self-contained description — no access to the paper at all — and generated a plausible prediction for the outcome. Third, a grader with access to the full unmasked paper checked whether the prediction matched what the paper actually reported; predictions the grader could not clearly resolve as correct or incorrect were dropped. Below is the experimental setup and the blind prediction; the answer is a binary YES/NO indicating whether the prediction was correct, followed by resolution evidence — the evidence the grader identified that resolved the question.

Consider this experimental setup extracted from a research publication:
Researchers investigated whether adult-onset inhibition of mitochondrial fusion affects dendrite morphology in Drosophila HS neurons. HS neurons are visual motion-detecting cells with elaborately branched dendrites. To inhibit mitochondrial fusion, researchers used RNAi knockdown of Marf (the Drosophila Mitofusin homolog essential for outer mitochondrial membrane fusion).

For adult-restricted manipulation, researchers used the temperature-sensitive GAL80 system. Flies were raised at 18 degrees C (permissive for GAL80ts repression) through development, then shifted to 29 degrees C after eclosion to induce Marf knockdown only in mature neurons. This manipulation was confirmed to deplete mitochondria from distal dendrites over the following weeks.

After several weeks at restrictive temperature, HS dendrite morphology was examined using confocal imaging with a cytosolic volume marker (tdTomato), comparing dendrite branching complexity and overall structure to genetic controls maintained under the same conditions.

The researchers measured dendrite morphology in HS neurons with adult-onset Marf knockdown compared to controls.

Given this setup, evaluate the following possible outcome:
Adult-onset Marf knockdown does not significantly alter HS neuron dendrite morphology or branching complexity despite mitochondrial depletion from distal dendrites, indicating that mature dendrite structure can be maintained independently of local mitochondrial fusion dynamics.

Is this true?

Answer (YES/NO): YES